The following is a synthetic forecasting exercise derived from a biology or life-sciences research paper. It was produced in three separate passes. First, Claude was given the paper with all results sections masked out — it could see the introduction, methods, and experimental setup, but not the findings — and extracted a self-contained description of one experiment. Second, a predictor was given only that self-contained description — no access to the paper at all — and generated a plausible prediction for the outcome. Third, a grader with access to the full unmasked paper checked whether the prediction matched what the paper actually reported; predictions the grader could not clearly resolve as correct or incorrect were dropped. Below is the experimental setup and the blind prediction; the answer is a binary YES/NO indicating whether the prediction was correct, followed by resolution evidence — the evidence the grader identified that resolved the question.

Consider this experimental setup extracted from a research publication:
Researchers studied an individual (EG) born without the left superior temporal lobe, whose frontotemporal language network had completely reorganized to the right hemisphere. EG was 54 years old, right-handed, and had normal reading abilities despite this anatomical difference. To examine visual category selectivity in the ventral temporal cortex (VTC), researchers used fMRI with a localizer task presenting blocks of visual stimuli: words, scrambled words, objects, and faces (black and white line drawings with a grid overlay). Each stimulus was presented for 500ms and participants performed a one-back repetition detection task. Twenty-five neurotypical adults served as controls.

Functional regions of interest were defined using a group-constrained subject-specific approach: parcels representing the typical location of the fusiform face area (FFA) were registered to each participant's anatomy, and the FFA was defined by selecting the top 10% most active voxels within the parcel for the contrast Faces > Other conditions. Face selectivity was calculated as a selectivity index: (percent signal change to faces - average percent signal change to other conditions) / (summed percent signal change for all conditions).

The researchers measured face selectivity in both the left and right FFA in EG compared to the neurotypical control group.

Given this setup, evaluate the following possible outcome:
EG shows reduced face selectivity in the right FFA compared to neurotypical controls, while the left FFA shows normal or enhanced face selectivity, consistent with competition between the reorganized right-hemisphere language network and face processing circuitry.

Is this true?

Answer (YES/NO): NO